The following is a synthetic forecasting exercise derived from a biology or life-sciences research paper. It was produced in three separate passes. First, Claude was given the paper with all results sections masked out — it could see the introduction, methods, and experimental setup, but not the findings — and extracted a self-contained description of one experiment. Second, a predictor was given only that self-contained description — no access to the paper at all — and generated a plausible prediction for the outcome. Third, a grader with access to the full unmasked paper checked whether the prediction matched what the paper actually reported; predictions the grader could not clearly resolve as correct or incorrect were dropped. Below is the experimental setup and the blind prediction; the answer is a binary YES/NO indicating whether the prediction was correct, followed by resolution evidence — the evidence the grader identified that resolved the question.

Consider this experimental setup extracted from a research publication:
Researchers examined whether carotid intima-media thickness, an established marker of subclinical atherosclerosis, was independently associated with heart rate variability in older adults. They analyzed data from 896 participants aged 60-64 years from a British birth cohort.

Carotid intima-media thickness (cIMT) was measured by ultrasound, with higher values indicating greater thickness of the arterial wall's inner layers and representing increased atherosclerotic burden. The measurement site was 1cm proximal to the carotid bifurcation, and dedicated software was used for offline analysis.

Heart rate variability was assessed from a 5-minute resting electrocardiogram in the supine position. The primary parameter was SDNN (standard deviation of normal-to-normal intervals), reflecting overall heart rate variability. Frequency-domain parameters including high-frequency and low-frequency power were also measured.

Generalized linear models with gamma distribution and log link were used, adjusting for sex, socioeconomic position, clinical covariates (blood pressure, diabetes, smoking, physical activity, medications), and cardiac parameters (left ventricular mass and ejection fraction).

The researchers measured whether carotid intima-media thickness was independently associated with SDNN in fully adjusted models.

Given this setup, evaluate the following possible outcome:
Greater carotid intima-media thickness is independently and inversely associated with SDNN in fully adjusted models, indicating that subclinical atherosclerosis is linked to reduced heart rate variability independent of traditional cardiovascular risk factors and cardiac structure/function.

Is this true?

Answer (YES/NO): NO